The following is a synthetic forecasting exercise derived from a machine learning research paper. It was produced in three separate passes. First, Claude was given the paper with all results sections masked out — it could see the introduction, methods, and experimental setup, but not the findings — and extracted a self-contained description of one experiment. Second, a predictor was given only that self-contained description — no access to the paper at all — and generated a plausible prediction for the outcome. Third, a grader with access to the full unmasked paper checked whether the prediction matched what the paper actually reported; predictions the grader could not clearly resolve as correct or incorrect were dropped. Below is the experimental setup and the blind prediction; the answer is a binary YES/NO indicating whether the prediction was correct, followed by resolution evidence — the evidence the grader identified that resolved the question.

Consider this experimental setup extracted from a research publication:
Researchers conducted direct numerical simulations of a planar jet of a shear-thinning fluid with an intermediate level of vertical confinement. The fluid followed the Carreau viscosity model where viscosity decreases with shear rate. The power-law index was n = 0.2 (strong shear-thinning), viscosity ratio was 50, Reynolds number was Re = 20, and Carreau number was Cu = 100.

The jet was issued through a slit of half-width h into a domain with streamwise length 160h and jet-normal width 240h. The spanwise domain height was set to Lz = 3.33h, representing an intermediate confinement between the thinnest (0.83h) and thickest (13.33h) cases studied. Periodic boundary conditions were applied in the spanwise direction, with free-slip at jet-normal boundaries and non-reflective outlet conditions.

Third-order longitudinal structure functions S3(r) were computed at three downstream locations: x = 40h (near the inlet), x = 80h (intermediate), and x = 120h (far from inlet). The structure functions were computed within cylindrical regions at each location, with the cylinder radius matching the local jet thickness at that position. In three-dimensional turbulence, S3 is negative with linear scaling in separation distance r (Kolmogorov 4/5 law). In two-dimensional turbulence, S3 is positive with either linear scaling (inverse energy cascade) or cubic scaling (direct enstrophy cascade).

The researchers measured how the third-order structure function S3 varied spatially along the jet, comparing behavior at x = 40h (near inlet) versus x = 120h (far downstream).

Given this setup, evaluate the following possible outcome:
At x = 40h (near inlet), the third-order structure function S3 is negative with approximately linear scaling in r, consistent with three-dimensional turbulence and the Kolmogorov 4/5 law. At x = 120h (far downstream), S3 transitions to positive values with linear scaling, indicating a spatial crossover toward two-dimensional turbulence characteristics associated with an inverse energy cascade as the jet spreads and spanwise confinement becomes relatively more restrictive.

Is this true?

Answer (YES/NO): NO